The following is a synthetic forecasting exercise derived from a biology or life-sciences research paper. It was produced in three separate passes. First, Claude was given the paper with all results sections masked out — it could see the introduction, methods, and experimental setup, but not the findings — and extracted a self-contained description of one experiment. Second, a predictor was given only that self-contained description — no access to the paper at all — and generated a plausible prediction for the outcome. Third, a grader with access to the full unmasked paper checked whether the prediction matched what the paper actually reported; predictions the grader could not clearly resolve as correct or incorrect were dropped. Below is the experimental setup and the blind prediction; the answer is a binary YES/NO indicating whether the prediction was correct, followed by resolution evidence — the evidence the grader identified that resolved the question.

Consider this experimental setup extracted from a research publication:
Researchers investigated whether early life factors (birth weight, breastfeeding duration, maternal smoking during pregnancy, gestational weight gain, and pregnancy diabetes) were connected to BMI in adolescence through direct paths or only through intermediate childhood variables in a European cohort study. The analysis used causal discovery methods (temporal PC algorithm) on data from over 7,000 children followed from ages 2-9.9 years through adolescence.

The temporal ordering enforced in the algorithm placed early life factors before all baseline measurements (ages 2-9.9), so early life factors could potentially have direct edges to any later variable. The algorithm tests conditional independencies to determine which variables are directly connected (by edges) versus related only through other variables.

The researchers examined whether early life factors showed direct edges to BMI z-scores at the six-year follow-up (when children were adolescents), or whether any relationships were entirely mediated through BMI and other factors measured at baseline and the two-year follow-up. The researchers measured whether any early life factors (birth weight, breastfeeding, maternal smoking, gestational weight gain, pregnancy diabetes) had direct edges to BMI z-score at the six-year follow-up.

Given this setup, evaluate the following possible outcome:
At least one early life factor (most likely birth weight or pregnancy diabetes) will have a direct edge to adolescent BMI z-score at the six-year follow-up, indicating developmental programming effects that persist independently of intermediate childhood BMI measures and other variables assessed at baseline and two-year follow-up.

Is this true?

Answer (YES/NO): YES